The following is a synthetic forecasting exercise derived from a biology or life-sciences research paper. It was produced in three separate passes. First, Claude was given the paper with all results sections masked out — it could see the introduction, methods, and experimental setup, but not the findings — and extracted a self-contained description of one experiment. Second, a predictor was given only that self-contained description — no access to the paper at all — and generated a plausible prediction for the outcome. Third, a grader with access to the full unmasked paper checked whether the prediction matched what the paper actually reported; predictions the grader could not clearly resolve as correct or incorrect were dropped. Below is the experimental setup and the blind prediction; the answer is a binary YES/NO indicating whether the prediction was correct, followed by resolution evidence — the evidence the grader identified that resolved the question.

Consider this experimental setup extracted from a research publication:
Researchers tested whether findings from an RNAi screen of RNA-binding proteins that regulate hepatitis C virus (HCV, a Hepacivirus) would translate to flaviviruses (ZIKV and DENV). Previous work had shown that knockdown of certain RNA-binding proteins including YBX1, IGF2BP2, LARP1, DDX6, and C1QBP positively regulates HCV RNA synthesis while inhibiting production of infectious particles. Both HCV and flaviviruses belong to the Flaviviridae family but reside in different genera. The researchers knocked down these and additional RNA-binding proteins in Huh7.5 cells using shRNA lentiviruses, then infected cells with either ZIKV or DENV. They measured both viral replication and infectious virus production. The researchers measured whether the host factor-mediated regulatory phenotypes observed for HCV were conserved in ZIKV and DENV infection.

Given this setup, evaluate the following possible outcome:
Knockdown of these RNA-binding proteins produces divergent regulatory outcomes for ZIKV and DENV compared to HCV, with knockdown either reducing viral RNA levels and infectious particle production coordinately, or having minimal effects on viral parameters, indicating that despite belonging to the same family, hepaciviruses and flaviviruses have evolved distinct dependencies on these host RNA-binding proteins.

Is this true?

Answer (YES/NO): YES